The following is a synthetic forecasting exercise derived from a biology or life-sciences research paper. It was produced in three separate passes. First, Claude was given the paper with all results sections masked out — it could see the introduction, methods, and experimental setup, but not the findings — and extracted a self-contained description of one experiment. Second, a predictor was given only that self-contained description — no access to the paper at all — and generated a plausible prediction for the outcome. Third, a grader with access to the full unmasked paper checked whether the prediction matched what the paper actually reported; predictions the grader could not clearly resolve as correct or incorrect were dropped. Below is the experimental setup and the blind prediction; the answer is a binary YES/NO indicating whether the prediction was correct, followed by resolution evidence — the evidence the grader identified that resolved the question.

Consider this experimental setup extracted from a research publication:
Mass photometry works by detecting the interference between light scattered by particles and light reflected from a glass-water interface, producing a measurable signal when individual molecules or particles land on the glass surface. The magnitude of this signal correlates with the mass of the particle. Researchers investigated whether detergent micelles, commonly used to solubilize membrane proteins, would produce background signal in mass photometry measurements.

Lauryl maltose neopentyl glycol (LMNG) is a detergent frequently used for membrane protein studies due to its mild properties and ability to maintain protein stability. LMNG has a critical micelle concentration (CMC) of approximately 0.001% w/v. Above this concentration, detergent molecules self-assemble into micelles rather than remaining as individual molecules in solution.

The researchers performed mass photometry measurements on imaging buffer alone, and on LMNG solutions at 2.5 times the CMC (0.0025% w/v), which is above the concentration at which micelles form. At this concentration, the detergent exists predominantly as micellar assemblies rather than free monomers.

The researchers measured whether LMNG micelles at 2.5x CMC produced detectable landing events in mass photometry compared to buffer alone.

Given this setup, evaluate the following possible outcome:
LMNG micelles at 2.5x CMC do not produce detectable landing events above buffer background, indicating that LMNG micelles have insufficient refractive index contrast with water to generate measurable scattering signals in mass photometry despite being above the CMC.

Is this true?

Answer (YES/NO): NO